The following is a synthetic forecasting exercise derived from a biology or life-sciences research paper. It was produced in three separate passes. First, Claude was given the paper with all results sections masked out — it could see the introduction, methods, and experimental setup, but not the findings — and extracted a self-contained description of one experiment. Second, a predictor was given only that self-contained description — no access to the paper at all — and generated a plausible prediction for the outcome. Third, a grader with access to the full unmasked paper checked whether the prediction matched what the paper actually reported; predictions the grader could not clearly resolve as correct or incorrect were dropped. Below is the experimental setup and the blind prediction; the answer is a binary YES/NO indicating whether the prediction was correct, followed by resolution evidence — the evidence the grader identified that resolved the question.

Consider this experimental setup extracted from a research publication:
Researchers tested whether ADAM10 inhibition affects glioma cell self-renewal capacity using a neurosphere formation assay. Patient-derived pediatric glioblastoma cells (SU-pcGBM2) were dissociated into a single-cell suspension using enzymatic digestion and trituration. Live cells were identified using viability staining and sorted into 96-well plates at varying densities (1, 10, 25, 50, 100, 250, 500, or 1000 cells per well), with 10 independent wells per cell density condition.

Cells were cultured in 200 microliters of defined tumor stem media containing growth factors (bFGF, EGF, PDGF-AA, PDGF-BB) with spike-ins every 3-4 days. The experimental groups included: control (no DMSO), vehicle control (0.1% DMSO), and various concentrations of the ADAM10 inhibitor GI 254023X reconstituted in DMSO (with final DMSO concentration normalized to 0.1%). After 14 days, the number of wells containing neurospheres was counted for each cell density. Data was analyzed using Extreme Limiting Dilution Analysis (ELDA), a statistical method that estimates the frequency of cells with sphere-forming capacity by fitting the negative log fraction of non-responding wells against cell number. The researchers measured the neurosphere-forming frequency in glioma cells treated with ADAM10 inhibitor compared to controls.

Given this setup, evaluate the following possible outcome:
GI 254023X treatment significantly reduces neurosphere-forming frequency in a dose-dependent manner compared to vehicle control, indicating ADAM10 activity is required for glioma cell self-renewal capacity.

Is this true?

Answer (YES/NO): NO